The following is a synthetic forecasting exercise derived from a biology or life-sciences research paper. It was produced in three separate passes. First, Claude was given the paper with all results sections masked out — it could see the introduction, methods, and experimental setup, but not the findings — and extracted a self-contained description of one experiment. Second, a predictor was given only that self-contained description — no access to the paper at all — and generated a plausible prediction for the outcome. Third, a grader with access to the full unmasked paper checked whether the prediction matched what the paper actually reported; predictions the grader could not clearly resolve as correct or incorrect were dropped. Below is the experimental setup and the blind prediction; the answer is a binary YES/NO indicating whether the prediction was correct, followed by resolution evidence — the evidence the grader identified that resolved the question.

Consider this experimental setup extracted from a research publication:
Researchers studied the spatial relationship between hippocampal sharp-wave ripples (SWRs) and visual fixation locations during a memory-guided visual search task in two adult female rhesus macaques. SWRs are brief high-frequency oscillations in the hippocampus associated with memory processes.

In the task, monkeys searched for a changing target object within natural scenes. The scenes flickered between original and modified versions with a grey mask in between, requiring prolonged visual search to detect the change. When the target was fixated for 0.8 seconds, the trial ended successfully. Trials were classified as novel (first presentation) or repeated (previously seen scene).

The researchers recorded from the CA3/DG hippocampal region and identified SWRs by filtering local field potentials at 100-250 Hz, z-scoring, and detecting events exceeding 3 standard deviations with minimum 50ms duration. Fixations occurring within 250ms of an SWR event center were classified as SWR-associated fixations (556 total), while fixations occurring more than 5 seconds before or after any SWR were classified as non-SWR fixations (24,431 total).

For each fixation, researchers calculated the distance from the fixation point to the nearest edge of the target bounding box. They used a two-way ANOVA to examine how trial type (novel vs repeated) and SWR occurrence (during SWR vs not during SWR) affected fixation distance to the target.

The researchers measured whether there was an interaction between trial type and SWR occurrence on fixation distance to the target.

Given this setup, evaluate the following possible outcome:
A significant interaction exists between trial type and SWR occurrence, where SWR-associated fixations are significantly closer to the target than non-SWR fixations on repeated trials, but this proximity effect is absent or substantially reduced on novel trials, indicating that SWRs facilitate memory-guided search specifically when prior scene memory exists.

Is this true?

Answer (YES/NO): YES